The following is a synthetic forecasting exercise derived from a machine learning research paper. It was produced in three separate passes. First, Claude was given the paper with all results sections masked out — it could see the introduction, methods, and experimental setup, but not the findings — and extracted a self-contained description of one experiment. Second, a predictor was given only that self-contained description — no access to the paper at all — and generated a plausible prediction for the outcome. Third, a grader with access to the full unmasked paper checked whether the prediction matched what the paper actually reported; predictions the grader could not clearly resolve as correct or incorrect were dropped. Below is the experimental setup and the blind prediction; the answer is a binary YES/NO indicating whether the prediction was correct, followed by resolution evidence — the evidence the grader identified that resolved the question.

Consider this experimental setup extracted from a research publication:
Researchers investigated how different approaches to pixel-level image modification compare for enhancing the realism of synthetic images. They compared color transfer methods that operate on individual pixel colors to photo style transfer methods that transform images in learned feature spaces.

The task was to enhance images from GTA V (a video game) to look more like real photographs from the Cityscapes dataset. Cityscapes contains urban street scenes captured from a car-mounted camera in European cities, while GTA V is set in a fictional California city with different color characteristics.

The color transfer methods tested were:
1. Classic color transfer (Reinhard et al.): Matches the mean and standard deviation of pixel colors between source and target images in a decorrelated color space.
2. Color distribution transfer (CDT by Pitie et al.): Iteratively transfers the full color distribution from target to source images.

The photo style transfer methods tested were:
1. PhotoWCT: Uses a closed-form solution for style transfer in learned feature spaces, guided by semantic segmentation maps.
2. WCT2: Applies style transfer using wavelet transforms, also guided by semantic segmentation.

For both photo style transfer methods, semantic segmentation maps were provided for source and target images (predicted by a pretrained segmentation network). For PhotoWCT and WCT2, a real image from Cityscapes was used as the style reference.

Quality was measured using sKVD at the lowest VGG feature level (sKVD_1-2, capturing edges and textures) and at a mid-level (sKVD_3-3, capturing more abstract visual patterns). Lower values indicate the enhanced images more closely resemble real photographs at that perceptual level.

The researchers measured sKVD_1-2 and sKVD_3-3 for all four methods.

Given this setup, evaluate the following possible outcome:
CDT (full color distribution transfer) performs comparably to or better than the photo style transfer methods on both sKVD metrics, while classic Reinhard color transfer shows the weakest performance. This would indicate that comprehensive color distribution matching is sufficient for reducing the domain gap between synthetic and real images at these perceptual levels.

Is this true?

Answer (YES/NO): NO